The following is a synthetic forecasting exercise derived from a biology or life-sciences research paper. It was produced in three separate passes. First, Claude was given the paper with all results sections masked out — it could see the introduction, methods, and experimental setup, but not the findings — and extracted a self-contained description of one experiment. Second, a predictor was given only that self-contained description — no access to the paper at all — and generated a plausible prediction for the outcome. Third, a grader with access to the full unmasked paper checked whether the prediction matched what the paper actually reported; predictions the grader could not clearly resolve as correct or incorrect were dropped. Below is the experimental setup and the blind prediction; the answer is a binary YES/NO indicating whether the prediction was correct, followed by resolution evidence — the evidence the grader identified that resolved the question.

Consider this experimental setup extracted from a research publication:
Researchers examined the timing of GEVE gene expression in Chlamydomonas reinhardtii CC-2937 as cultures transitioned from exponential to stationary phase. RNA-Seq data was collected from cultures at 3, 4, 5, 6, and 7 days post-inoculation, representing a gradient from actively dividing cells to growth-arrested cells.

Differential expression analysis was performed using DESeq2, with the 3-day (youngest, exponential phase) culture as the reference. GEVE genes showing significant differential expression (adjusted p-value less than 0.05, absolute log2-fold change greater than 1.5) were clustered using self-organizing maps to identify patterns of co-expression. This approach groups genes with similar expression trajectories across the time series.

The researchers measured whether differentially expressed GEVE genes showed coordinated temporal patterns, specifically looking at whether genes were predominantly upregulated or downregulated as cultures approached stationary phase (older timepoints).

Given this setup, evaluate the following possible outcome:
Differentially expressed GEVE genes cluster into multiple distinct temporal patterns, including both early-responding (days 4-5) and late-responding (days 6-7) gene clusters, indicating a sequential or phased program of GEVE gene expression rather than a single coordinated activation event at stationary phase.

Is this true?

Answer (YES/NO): NO